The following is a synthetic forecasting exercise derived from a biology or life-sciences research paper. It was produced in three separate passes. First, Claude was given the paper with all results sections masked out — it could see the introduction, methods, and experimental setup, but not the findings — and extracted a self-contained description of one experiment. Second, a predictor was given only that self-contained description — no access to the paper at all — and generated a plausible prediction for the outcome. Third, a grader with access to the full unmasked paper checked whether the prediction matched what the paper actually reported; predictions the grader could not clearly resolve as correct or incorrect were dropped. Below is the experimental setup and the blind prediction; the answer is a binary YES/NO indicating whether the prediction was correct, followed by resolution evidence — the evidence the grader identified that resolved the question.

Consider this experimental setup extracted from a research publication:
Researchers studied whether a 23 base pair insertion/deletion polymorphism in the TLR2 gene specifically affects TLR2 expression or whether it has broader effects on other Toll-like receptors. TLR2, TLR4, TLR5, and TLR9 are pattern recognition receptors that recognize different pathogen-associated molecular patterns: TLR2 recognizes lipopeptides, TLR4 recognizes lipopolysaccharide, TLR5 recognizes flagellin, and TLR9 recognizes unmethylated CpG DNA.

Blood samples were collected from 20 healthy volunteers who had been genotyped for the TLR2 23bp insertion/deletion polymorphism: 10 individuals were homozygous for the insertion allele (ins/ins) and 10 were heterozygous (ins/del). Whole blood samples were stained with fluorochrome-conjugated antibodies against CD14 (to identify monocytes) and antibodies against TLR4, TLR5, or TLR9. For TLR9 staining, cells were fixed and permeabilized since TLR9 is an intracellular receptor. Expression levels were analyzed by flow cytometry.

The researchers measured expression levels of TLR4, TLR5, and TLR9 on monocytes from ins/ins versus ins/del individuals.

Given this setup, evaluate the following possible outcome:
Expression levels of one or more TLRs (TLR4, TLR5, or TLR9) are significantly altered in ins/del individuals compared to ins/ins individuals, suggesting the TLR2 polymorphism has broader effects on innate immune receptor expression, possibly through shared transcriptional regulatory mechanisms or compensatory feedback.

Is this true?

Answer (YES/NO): NO